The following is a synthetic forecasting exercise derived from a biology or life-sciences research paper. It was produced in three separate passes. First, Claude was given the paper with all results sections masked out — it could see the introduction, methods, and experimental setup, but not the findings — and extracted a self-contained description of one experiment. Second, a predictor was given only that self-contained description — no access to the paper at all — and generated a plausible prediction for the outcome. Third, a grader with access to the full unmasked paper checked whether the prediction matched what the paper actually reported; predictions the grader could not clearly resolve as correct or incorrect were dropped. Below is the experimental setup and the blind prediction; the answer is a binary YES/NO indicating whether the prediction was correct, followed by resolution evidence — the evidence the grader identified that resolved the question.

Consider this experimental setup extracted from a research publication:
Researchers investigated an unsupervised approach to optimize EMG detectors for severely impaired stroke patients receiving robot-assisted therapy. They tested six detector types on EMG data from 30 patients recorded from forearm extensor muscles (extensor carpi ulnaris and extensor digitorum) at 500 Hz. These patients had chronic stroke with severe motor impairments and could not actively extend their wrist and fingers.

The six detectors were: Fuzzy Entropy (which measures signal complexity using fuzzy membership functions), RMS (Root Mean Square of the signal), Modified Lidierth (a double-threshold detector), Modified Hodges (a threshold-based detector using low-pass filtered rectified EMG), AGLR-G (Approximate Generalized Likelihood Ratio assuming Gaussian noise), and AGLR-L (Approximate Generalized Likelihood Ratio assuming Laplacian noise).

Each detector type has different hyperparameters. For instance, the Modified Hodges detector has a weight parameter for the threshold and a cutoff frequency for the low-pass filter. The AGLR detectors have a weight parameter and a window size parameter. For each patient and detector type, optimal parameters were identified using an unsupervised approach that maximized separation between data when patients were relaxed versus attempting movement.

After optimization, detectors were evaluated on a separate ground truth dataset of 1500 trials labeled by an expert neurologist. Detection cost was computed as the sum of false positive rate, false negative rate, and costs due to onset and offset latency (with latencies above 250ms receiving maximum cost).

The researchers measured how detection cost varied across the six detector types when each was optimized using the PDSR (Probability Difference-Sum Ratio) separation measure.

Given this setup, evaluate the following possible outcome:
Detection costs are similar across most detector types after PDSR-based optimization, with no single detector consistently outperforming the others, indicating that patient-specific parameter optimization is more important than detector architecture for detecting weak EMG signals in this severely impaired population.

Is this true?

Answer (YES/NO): NO